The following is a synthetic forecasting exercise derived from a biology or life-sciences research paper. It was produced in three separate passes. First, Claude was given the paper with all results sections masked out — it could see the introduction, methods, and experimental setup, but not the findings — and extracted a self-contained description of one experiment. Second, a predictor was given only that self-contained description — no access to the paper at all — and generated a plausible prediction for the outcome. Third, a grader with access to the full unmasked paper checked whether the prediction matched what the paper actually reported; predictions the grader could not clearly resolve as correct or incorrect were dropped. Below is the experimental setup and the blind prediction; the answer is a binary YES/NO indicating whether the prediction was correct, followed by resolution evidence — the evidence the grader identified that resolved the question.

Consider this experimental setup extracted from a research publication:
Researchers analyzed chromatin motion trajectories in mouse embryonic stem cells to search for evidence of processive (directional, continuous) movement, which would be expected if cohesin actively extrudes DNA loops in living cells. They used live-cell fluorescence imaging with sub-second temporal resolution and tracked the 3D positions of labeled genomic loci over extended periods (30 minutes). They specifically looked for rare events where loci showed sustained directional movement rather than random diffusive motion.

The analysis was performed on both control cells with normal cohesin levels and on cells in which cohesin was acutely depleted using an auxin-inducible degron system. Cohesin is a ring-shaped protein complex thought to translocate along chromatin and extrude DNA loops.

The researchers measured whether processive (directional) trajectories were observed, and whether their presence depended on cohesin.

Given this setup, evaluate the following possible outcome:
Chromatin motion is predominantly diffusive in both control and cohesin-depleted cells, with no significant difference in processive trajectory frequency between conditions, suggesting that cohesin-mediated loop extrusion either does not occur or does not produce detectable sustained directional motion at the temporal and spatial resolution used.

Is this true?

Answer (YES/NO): NO